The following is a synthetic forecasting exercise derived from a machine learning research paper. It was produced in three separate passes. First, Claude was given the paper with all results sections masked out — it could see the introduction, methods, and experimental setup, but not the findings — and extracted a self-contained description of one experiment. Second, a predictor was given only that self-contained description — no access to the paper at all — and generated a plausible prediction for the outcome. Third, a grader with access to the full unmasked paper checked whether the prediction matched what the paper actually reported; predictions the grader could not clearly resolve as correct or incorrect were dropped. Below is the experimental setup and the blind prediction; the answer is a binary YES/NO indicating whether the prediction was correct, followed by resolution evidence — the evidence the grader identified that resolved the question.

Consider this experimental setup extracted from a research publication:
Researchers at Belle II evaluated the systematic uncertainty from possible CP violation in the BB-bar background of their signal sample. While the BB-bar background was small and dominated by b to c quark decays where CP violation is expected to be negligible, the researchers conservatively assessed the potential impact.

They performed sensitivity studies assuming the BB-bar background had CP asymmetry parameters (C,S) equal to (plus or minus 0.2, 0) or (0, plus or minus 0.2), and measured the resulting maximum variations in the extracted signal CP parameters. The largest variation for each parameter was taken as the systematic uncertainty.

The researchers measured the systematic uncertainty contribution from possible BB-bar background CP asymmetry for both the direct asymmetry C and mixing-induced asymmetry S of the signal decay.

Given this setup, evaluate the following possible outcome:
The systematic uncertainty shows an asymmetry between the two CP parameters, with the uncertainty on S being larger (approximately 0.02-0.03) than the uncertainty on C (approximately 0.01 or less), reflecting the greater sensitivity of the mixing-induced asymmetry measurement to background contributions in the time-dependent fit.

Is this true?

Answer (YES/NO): NO